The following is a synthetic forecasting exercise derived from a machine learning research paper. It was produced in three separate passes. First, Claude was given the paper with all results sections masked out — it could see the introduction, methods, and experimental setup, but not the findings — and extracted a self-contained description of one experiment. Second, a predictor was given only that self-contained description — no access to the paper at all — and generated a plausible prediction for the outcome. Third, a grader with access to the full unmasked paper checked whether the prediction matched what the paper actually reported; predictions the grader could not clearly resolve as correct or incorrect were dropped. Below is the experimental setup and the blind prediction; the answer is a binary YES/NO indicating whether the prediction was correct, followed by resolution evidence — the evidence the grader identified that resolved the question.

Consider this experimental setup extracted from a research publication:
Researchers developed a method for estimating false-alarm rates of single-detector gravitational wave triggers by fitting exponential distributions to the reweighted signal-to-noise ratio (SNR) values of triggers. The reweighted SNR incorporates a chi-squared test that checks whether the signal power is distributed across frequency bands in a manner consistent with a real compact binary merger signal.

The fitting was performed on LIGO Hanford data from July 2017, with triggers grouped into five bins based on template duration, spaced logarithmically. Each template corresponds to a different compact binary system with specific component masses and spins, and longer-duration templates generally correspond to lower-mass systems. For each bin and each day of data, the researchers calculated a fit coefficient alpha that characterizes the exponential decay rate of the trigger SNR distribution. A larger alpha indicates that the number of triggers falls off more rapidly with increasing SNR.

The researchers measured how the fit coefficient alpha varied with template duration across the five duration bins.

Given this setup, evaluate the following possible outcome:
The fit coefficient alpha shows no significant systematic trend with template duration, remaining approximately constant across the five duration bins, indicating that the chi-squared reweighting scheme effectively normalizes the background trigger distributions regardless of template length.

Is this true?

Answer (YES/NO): NO